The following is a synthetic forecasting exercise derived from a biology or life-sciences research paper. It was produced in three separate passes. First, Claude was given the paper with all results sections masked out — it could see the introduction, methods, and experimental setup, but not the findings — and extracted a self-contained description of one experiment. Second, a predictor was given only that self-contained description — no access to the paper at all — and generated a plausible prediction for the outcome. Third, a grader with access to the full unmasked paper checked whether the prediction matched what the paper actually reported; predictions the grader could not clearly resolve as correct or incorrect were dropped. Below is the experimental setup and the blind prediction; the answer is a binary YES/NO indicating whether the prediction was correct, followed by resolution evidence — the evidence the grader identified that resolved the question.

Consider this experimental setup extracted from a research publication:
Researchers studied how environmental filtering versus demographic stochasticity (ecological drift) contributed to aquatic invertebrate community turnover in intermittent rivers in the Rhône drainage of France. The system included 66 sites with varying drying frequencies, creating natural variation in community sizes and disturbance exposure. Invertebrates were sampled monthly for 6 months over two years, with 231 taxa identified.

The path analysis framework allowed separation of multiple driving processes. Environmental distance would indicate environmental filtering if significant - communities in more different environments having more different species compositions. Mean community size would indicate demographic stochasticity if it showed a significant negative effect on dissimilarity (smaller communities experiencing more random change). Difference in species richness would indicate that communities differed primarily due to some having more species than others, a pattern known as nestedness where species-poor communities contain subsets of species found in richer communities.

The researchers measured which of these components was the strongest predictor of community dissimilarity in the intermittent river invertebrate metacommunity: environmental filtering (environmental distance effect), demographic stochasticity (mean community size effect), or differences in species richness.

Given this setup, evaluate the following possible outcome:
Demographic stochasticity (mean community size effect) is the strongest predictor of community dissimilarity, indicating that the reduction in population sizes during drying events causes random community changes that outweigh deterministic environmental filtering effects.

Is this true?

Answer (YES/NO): NO